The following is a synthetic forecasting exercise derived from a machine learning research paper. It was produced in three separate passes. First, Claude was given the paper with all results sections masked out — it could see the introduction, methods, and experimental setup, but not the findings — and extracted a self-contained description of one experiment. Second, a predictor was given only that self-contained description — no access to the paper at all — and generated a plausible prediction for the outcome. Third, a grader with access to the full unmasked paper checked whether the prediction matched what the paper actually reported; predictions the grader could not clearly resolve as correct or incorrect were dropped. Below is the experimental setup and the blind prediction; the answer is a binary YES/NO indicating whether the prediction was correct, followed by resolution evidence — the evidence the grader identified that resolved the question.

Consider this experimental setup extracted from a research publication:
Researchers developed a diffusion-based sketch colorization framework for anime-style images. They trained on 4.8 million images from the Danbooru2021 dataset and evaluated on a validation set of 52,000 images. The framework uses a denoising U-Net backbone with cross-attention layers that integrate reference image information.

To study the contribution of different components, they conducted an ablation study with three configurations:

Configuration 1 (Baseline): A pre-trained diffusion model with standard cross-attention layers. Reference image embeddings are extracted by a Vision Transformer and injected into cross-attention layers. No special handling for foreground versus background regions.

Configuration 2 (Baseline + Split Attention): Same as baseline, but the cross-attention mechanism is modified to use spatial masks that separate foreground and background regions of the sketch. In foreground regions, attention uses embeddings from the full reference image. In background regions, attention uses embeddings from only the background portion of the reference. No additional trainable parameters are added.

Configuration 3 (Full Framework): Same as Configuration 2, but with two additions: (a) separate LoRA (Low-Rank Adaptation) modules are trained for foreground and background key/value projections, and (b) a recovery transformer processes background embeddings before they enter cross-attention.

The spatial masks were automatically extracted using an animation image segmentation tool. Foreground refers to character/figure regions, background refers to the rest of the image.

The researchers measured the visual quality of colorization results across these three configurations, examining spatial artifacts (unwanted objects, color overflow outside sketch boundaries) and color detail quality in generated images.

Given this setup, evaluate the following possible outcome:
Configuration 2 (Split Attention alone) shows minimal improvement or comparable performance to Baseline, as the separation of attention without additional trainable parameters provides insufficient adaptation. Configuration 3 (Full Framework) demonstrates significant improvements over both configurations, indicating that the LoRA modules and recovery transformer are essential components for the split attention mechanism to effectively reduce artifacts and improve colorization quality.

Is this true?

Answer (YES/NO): NO